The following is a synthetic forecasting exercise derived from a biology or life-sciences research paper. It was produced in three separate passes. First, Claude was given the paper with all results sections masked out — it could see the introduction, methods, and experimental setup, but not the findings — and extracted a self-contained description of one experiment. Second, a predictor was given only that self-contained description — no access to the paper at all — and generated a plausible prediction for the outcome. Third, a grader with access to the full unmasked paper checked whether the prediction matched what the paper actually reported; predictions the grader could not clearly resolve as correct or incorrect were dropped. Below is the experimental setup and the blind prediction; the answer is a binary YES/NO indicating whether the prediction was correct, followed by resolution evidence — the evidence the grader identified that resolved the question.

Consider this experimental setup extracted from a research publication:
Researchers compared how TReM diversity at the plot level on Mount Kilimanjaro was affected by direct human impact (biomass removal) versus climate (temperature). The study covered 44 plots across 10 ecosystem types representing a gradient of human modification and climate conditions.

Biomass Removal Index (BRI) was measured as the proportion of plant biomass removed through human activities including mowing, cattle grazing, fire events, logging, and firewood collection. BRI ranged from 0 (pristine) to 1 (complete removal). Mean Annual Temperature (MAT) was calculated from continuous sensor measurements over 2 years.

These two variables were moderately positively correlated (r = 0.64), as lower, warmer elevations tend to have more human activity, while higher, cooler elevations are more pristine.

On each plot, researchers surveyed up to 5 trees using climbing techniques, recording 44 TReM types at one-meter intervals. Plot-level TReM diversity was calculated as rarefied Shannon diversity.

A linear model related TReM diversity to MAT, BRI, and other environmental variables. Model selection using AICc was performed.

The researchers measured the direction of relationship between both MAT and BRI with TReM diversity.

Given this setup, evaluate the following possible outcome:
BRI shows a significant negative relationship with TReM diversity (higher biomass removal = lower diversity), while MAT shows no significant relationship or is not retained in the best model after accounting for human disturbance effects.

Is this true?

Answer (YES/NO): NO